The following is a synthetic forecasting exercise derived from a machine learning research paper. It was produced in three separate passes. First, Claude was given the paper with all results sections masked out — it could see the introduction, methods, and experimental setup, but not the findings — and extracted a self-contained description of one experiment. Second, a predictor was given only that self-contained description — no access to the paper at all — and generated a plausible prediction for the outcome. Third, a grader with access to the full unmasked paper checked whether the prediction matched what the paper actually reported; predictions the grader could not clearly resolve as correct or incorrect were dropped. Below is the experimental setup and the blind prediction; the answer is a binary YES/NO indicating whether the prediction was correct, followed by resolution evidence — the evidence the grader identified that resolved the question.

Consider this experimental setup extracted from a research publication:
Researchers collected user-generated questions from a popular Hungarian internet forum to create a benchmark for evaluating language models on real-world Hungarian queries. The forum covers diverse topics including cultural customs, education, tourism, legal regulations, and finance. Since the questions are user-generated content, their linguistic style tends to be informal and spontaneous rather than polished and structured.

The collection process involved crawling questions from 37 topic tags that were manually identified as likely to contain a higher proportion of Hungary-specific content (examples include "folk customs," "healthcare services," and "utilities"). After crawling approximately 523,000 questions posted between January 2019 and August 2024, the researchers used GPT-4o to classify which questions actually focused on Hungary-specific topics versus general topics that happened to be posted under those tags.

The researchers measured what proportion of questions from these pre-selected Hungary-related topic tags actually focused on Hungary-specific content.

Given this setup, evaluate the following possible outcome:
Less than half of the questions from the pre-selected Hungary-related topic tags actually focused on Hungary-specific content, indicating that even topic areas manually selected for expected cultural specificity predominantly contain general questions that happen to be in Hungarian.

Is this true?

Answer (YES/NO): YES